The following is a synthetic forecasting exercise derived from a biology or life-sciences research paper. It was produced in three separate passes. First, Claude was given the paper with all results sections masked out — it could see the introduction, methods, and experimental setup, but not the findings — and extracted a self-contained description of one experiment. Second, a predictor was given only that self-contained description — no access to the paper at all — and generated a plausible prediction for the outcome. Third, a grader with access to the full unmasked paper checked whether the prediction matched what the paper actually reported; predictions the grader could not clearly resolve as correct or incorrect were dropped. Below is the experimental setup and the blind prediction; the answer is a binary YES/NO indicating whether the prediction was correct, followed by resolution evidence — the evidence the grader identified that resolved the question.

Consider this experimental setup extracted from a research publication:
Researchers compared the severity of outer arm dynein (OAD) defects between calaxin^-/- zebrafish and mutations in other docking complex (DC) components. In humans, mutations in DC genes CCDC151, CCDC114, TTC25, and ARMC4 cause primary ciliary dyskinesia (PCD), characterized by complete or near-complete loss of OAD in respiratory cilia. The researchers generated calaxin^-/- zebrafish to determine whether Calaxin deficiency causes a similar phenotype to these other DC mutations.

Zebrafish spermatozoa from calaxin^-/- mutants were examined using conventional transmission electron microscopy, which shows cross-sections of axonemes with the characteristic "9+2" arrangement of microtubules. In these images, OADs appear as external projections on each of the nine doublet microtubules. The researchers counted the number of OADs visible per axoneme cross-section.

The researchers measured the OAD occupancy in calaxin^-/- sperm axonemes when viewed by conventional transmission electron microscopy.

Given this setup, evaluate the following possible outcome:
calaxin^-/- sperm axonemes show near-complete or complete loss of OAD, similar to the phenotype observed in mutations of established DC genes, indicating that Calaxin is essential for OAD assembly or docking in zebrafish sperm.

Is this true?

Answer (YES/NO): NO